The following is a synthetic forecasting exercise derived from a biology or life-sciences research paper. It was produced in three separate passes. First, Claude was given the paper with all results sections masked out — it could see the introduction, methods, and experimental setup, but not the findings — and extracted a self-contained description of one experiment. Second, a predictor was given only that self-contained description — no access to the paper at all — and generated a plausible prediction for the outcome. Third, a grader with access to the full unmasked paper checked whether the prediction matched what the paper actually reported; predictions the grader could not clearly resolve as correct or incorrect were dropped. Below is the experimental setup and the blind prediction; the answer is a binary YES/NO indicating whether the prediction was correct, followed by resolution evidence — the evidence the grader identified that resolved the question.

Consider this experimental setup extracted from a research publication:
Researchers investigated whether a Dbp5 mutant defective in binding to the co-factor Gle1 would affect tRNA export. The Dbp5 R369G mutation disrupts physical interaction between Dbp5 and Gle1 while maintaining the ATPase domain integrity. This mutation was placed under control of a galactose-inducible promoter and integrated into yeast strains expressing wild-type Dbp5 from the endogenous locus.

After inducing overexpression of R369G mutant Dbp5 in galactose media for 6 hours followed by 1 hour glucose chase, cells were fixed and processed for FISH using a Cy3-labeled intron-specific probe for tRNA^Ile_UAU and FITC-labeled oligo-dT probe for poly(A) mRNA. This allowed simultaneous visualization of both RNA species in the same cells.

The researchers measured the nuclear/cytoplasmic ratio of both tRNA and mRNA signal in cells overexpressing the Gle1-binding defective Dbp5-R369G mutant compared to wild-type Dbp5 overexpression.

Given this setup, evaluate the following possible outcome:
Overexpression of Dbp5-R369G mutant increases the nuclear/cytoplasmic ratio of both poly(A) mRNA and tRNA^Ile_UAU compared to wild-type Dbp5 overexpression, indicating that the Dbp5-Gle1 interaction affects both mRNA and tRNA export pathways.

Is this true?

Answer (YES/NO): YES